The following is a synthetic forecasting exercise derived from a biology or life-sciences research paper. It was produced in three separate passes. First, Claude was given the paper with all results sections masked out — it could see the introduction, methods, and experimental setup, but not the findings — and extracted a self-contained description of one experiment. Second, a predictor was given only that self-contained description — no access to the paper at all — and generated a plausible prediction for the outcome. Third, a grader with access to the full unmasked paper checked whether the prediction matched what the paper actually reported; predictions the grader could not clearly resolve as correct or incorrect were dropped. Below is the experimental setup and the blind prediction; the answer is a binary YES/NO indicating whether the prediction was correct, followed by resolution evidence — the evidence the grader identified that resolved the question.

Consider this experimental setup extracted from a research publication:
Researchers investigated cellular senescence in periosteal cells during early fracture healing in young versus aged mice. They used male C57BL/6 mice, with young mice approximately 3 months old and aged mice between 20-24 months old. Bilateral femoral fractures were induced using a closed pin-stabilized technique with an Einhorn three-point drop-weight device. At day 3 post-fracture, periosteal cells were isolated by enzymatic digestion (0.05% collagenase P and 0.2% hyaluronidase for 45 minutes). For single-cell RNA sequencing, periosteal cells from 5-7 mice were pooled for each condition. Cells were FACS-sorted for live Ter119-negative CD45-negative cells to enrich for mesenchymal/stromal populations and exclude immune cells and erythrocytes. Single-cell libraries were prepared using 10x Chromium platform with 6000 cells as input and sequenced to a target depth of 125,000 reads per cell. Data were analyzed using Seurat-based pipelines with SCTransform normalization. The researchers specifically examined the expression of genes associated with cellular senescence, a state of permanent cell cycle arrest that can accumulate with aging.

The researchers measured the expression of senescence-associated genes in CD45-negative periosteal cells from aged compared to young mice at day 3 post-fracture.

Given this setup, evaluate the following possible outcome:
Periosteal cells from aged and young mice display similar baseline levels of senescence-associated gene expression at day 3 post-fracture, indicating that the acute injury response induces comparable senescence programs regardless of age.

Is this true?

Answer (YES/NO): NO